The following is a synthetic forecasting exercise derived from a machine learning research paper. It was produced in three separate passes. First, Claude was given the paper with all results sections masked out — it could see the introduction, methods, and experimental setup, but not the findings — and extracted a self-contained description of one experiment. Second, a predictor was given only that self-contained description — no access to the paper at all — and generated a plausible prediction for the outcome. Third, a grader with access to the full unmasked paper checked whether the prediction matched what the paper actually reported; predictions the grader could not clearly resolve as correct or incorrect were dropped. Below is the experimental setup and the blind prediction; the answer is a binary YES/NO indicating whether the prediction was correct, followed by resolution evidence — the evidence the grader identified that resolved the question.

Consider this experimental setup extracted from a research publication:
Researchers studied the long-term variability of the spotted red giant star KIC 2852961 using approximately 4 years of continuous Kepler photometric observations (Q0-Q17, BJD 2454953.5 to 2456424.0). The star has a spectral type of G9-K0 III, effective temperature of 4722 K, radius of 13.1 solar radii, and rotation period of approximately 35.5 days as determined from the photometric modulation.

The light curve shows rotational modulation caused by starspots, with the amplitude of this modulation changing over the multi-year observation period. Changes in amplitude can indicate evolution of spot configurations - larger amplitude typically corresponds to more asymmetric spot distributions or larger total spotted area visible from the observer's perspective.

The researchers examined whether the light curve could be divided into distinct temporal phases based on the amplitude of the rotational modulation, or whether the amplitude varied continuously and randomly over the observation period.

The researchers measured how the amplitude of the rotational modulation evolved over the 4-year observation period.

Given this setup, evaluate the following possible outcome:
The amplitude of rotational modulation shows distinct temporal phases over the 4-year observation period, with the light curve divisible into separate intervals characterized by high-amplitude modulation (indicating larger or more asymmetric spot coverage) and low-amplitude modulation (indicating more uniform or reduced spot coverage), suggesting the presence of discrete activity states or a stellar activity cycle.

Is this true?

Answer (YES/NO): YES